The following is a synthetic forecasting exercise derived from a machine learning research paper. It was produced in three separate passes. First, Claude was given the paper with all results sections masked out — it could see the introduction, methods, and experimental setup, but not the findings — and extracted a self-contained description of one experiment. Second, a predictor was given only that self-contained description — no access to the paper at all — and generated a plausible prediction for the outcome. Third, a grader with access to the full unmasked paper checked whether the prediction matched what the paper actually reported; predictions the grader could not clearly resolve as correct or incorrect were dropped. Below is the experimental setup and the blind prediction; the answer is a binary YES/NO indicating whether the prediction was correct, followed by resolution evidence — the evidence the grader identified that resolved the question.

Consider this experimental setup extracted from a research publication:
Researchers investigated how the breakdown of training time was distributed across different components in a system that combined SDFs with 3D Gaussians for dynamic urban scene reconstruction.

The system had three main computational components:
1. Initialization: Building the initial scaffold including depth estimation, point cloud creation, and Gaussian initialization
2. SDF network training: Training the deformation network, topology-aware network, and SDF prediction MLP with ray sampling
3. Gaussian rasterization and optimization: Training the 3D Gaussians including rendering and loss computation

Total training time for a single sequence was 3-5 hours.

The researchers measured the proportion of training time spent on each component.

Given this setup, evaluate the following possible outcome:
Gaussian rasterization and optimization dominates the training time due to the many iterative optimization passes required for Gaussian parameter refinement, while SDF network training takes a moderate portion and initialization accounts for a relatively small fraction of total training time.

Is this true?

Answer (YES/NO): NO